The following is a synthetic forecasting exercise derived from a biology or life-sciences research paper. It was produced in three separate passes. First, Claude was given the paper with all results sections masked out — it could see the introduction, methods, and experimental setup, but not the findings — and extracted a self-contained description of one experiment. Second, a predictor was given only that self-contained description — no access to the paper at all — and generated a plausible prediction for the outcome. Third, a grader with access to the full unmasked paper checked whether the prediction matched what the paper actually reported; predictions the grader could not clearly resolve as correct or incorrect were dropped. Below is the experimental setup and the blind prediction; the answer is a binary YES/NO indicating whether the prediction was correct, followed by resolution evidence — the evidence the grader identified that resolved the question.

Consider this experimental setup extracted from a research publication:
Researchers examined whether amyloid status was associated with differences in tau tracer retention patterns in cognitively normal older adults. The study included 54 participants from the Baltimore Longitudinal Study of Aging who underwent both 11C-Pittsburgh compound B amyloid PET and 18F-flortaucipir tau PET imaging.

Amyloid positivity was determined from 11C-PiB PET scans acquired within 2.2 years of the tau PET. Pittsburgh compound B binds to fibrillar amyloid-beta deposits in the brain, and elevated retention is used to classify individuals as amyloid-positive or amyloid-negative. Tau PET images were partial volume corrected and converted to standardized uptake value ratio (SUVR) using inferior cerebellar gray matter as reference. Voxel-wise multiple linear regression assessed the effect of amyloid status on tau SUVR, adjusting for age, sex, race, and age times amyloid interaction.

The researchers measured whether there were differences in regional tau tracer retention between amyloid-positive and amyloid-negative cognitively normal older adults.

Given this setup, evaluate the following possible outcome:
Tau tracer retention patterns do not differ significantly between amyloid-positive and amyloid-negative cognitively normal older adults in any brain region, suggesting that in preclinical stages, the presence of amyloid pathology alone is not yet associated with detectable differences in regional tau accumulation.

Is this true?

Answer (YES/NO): NO